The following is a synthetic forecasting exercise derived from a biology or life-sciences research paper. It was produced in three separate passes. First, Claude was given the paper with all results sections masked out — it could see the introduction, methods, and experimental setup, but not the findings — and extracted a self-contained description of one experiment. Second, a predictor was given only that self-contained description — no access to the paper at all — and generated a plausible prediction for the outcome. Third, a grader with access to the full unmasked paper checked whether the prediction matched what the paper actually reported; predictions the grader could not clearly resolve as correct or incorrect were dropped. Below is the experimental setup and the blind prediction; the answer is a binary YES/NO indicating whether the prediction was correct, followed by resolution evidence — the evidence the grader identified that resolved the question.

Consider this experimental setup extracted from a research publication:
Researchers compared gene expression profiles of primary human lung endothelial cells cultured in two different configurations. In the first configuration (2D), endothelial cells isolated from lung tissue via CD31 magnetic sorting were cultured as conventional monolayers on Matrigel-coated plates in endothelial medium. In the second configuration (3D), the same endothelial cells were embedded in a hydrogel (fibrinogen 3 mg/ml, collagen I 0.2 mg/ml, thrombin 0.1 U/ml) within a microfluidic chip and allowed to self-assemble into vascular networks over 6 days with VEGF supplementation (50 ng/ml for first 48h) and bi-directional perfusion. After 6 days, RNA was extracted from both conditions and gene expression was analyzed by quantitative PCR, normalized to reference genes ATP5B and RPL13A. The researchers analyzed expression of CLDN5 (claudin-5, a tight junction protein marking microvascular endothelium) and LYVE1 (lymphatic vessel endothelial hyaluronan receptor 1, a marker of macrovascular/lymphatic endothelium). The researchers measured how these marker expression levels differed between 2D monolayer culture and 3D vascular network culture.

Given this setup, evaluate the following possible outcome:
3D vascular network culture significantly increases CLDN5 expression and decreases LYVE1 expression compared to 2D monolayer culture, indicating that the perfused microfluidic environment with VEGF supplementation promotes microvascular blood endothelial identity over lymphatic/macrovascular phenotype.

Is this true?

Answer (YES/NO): NO